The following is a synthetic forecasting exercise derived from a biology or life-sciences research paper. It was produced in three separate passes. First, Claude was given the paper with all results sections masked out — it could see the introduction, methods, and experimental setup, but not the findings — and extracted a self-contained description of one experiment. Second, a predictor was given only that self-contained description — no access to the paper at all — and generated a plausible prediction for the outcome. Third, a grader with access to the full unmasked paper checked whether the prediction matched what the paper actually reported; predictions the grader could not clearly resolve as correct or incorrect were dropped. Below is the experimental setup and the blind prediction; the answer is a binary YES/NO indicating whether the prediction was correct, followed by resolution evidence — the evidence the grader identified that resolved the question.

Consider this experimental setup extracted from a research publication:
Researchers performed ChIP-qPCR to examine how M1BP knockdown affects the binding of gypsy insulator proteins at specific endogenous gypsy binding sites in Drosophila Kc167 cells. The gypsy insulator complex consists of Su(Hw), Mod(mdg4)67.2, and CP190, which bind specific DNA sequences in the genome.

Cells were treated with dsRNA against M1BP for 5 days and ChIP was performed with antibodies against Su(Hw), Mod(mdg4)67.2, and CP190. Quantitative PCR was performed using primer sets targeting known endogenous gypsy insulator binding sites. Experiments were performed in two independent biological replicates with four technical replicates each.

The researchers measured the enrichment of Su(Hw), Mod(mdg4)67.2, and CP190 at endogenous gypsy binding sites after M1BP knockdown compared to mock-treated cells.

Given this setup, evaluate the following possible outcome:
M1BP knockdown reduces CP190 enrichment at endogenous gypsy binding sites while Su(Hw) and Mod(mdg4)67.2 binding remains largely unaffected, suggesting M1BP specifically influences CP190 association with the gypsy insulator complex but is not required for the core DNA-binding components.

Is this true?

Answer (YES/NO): NO